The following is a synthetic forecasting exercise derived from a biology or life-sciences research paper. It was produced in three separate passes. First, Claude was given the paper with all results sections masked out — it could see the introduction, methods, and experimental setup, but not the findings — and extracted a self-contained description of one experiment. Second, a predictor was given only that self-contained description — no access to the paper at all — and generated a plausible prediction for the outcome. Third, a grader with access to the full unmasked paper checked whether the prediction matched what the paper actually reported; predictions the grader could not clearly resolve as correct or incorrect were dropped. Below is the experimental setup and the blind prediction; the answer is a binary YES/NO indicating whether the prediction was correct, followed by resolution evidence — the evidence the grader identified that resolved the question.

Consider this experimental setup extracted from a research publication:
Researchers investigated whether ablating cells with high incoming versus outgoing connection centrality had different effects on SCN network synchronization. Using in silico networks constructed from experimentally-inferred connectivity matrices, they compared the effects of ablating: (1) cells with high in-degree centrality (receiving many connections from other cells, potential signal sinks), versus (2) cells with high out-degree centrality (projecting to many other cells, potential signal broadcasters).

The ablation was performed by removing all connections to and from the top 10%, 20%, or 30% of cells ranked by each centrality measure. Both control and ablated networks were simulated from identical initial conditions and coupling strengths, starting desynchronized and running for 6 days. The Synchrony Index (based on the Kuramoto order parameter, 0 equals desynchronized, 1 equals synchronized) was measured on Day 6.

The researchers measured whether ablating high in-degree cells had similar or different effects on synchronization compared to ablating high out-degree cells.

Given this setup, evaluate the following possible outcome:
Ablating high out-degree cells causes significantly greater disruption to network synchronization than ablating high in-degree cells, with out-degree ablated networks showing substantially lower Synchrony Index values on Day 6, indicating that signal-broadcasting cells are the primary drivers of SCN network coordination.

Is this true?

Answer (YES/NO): YES